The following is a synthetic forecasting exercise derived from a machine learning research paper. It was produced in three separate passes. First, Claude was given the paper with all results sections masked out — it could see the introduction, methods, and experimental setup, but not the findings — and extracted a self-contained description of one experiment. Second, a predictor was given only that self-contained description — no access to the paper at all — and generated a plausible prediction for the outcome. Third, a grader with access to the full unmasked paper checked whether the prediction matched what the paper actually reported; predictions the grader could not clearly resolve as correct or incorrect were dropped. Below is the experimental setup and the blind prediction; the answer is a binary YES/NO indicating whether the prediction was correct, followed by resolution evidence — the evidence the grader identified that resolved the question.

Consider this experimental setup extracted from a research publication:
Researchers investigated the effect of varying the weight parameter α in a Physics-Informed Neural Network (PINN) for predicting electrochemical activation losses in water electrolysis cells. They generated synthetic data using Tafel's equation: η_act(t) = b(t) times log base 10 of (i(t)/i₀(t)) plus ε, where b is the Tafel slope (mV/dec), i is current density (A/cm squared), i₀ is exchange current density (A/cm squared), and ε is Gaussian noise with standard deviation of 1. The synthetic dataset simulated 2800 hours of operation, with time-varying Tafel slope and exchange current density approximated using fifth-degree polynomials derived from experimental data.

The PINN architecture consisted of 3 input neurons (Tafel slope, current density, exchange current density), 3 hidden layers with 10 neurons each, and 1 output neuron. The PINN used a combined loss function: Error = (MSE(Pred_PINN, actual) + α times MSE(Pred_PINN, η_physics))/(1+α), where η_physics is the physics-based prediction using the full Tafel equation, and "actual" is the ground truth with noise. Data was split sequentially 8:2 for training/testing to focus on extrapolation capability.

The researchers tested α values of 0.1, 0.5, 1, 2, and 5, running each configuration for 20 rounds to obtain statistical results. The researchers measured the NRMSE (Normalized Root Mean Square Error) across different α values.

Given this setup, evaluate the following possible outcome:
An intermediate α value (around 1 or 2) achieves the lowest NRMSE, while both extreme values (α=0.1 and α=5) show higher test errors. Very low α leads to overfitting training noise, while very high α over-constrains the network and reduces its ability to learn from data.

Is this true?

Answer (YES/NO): NO